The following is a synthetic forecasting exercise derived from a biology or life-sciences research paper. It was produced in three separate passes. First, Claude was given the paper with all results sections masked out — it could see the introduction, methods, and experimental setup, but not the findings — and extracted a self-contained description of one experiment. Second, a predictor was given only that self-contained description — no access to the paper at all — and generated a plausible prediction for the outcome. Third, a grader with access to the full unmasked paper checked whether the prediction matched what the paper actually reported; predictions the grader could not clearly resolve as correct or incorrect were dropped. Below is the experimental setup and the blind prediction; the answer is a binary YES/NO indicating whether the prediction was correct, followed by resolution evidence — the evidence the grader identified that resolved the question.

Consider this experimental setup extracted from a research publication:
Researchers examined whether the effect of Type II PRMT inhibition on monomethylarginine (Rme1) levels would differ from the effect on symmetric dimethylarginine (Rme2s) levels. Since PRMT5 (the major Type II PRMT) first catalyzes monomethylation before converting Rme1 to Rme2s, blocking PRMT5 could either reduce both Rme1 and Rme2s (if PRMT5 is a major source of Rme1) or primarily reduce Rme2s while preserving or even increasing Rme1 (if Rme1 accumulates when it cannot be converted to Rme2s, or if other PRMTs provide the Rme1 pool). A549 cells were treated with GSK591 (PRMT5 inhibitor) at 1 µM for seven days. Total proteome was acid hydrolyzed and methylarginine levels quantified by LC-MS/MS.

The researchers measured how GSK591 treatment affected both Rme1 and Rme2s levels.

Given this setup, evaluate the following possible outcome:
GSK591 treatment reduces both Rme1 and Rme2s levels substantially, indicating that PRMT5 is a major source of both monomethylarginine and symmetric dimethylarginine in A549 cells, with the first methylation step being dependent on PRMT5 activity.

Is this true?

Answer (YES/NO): NO